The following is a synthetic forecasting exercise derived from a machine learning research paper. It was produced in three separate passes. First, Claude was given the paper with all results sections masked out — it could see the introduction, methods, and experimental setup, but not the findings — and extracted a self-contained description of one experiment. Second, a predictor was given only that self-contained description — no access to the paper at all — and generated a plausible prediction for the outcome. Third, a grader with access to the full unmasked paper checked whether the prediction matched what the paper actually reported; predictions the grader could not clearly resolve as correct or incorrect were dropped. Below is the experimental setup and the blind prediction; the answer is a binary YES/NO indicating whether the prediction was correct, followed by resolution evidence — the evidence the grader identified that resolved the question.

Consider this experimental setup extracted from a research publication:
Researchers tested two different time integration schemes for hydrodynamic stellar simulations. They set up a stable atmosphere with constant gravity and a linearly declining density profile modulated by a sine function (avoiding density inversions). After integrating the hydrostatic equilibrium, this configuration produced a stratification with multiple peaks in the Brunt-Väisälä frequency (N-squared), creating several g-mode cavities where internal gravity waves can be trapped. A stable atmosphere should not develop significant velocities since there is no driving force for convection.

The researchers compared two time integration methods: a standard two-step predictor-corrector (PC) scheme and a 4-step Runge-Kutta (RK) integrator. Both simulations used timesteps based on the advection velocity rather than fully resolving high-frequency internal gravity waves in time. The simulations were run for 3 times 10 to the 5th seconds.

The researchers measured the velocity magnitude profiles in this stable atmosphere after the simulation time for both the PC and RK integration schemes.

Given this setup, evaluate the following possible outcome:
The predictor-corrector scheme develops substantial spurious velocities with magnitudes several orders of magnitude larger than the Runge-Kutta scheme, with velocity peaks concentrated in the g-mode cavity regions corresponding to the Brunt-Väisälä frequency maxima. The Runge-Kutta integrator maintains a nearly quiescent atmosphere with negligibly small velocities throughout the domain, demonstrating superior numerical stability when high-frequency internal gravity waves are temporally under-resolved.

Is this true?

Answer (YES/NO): NO